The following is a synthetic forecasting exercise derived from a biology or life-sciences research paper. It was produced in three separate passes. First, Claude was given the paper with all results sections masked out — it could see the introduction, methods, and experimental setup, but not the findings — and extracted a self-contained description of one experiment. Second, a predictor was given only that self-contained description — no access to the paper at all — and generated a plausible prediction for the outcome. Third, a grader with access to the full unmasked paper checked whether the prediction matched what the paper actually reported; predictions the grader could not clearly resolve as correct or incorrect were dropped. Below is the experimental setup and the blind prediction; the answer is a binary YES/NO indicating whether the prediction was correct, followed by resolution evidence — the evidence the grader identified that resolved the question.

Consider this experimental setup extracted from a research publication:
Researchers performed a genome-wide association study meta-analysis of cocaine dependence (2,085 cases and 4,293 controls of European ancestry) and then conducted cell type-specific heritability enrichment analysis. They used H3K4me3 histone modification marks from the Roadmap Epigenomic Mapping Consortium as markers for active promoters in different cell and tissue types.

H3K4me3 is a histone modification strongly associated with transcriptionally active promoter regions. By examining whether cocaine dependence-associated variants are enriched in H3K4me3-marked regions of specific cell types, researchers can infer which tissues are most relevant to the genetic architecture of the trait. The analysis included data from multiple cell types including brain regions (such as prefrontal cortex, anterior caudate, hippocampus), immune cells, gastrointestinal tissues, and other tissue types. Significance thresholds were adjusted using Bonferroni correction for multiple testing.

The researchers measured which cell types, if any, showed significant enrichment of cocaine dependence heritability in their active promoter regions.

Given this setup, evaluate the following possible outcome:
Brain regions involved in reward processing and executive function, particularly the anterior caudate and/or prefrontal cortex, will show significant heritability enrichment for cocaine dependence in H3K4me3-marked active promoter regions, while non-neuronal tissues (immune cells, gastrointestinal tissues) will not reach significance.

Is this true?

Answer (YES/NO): NO